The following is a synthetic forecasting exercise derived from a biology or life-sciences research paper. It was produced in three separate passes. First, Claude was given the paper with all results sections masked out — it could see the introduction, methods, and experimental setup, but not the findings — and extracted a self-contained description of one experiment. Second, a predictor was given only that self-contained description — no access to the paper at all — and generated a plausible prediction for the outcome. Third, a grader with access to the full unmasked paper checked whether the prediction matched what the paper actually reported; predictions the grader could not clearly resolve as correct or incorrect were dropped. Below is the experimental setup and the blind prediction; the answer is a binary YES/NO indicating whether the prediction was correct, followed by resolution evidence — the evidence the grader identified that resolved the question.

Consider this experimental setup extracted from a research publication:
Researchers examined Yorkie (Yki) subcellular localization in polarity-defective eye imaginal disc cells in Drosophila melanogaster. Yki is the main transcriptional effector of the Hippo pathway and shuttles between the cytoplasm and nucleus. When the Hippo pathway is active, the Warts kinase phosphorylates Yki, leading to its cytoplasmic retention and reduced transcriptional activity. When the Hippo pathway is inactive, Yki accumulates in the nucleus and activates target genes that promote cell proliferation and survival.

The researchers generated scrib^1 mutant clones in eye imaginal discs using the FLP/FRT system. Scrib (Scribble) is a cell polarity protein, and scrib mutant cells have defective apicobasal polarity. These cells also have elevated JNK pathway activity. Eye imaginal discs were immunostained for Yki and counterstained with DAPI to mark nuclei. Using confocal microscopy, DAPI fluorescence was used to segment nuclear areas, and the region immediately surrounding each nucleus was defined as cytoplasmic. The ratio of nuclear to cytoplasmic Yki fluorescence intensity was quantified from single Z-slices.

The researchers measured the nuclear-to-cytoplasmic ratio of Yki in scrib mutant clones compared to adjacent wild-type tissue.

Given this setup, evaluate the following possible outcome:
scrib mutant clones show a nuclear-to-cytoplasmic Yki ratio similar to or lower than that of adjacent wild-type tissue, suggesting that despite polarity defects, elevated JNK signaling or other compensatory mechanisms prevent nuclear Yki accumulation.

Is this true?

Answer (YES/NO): NO